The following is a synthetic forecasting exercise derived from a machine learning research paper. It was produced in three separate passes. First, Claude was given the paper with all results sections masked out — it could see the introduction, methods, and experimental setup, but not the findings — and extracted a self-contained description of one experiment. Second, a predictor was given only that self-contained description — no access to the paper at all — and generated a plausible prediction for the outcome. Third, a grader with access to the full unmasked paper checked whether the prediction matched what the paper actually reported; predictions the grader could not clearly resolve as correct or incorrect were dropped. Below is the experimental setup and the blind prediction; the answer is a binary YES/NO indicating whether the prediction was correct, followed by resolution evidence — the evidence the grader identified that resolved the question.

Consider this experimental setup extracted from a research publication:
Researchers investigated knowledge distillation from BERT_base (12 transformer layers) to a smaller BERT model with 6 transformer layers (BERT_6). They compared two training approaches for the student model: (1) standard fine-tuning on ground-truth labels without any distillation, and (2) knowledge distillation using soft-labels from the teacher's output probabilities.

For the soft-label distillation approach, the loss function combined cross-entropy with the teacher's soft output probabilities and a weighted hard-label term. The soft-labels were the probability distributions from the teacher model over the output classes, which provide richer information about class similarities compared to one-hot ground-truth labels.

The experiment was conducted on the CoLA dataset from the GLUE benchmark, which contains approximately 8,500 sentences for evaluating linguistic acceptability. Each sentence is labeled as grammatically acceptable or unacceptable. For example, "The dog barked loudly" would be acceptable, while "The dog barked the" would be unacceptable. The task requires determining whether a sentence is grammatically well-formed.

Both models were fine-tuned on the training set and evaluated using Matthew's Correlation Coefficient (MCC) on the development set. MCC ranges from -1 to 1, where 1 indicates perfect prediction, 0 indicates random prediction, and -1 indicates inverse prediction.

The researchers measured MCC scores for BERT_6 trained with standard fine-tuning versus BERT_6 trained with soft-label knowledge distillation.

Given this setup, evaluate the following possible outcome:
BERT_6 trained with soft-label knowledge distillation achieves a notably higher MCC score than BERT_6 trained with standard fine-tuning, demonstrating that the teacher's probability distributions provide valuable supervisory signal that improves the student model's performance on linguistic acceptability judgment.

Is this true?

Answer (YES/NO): NO